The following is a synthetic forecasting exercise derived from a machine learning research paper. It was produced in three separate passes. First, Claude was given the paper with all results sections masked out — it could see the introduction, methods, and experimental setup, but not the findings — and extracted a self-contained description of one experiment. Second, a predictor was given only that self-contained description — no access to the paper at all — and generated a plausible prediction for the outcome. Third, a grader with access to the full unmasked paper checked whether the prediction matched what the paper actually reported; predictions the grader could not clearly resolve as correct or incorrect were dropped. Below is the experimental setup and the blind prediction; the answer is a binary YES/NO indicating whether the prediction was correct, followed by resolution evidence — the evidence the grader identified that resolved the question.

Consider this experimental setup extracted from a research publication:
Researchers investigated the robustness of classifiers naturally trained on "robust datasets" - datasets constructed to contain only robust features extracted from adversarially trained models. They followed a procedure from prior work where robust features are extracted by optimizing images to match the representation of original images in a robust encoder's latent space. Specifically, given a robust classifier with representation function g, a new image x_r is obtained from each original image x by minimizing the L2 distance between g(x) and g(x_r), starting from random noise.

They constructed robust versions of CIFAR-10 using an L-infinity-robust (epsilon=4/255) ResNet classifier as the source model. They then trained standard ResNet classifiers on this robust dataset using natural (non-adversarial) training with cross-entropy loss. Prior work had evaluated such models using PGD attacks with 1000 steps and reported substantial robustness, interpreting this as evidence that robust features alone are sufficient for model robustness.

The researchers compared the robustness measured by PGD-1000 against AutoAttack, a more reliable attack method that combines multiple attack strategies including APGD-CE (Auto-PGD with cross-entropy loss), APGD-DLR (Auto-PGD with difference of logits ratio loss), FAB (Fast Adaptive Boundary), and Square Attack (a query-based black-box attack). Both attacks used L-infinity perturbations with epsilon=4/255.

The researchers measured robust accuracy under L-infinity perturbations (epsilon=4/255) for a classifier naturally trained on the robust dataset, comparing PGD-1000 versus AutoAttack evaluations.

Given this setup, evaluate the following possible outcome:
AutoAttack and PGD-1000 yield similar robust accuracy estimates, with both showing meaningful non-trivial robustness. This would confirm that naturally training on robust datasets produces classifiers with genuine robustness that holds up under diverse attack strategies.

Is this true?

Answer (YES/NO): NO